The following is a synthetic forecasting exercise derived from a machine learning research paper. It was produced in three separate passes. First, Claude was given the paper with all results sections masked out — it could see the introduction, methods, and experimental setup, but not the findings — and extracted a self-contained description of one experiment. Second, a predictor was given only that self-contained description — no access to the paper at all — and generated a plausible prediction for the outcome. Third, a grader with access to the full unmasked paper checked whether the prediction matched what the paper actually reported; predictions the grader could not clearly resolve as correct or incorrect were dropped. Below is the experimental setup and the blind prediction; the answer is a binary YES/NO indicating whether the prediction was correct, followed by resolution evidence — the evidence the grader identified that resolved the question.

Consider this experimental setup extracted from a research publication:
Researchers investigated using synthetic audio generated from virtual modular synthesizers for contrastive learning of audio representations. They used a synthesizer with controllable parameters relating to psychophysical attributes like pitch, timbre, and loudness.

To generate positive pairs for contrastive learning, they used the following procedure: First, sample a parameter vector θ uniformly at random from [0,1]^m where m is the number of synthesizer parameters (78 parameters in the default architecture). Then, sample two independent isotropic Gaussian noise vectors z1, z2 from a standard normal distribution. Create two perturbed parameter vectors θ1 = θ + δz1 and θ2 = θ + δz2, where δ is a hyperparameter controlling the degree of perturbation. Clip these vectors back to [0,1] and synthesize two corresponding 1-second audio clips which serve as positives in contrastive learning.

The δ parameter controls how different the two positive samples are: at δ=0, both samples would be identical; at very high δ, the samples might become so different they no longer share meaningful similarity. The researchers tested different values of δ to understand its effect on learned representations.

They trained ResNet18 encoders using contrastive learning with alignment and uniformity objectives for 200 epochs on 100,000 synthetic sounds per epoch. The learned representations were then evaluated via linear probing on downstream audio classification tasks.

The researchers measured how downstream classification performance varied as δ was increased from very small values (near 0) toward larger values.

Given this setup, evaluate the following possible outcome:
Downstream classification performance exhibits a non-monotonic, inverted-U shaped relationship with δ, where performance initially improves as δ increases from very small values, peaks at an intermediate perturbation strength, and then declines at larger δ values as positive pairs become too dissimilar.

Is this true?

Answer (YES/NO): YES